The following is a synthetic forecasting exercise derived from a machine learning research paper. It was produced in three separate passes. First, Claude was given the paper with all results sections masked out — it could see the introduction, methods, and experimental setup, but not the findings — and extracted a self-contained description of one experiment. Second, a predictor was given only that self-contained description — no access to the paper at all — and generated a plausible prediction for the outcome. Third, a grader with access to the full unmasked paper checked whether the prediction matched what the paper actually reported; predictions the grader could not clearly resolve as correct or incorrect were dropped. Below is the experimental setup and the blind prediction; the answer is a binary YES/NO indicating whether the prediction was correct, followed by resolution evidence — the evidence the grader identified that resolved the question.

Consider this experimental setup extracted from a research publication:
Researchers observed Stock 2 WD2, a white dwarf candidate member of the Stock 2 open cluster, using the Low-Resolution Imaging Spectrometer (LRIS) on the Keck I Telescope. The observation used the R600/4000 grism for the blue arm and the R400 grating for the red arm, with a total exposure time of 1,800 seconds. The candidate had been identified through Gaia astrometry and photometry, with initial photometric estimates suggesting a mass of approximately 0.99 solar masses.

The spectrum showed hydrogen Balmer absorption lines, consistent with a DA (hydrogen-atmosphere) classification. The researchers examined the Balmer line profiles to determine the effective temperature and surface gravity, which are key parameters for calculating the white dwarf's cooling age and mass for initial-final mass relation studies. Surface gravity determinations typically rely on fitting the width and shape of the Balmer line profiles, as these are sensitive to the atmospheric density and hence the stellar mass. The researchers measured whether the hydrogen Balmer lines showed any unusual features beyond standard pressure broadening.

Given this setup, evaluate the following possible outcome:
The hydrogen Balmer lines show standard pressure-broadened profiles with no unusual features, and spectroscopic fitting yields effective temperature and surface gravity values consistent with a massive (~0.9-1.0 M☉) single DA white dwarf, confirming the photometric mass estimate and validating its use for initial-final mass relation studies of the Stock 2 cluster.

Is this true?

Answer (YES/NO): NO